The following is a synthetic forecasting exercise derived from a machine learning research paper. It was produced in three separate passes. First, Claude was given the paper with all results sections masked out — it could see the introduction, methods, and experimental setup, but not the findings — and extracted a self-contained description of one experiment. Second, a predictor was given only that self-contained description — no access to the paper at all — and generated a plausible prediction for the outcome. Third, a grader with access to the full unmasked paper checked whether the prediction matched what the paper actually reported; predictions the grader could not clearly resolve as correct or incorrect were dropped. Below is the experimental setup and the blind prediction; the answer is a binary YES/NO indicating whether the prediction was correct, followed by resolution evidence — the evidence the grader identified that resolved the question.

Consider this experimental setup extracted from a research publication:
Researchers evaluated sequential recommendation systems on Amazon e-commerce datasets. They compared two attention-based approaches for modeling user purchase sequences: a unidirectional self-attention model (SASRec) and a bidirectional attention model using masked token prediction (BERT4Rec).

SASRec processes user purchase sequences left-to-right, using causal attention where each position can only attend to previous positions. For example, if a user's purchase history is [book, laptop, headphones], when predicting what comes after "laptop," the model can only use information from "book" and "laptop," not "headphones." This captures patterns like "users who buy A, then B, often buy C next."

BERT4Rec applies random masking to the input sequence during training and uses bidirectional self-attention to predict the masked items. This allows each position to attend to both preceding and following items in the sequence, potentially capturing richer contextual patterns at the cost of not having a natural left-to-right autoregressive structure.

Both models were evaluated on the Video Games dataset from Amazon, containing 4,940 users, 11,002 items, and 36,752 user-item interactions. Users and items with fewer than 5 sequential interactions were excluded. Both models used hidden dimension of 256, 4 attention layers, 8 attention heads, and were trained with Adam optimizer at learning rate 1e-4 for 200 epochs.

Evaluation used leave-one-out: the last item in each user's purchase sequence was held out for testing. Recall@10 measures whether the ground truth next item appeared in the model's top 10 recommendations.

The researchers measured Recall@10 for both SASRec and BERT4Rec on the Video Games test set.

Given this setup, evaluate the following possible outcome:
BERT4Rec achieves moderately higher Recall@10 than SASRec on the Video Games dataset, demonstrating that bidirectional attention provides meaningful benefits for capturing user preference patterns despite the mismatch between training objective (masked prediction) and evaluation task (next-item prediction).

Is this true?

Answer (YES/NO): NO